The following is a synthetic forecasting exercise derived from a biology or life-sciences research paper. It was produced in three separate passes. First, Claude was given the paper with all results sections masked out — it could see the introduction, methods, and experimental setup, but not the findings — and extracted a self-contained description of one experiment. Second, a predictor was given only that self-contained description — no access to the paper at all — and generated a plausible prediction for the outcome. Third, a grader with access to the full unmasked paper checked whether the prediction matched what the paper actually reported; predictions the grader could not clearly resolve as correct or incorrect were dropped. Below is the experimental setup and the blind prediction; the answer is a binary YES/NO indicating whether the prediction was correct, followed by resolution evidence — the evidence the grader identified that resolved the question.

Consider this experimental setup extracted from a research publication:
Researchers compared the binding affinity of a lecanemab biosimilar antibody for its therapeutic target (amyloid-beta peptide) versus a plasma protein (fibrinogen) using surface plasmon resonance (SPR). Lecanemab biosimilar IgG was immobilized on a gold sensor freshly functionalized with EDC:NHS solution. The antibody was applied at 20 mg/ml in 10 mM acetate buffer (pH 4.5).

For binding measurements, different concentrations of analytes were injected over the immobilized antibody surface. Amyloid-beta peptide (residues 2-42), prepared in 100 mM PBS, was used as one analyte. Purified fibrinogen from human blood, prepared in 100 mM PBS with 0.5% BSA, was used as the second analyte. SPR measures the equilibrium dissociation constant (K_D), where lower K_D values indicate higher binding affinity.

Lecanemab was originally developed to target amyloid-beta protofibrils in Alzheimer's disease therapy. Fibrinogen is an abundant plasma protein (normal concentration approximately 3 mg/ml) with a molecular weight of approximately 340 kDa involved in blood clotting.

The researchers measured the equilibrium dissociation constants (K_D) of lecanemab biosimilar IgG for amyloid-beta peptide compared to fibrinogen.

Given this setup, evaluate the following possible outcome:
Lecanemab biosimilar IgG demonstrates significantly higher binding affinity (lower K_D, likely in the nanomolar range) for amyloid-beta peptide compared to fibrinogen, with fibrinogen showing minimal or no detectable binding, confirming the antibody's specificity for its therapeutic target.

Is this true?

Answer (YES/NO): NO